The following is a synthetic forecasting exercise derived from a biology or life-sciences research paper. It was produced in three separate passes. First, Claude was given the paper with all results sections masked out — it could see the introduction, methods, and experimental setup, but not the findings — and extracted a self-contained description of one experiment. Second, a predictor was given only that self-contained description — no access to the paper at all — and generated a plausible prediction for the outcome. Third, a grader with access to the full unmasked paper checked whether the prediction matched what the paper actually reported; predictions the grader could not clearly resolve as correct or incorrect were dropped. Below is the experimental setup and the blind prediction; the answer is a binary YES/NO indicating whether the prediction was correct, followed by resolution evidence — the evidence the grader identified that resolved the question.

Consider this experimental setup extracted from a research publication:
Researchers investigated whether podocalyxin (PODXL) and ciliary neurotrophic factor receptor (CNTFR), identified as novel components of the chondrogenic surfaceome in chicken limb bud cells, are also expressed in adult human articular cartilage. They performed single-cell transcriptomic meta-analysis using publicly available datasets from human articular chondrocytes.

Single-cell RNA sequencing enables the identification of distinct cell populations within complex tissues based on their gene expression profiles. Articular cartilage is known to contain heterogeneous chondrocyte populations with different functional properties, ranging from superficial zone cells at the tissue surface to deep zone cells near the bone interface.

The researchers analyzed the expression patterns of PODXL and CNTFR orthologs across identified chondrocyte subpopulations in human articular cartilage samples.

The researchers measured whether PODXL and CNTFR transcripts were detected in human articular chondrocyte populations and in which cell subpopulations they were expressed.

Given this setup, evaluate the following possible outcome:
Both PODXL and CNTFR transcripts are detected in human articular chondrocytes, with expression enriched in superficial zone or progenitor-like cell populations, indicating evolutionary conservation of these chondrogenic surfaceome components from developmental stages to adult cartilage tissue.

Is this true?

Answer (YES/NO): NO